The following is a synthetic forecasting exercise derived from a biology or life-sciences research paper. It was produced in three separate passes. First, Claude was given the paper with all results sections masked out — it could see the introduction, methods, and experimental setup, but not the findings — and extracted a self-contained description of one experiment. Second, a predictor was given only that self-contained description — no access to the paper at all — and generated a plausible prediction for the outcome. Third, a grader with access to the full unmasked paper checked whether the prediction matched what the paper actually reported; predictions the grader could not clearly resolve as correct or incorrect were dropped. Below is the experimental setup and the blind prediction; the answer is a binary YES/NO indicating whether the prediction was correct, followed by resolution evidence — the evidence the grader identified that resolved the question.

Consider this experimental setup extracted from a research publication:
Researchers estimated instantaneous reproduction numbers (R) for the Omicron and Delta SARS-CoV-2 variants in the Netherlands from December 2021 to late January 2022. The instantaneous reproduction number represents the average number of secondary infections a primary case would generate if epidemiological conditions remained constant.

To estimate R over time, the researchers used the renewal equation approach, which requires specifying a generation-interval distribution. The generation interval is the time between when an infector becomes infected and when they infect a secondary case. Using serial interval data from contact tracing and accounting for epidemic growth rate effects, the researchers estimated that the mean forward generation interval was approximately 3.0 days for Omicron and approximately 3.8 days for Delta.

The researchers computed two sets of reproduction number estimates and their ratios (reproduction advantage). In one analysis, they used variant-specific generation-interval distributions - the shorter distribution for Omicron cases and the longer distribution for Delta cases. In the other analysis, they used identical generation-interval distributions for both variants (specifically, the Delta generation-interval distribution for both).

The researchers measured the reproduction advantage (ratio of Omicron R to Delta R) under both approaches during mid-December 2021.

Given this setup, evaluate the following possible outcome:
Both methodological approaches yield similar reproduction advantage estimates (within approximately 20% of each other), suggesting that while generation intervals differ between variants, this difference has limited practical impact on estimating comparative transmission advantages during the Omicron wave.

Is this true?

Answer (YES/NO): NO